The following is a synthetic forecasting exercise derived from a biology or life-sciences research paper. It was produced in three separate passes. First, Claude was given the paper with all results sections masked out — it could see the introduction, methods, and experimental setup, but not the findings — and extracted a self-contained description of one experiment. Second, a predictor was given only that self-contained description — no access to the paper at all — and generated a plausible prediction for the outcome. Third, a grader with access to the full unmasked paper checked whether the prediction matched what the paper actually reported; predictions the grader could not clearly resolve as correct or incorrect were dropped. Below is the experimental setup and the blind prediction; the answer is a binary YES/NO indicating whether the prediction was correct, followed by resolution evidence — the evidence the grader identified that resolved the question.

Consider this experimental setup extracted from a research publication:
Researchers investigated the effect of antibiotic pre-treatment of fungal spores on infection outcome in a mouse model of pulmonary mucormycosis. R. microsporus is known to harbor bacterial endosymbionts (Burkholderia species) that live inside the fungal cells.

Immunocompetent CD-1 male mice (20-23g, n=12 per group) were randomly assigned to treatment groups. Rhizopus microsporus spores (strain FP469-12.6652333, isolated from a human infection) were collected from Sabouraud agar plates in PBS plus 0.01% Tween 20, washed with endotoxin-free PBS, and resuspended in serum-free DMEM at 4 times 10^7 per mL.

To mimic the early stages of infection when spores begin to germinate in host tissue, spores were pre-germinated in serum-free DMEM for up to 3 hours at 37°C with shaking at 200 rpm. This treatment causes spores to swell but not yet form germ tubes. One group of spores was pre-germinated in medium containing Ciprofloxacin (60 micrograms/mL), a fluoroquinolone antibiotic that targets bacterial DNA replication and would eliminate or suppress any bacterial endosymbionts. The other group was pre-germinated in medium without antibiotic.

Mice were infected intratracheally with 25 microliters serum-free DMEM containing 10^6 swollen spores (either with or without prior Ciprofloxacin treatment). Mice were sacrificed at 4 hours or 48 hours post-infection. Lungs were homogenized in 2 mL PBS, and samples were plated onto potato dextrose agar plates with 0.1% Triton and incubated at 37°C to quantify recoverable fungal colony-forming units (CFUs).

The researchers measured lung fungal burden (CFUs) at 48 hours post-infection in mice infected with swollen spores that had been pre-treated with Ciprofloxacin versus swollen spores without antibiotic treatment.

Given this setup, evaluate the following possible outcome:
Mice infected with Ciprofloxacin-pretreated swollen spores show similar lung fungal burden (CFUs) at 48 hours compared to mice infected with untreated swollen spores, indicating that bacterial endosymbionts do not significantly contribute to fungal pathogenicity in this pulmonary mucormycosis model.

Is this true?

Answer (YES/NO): YES